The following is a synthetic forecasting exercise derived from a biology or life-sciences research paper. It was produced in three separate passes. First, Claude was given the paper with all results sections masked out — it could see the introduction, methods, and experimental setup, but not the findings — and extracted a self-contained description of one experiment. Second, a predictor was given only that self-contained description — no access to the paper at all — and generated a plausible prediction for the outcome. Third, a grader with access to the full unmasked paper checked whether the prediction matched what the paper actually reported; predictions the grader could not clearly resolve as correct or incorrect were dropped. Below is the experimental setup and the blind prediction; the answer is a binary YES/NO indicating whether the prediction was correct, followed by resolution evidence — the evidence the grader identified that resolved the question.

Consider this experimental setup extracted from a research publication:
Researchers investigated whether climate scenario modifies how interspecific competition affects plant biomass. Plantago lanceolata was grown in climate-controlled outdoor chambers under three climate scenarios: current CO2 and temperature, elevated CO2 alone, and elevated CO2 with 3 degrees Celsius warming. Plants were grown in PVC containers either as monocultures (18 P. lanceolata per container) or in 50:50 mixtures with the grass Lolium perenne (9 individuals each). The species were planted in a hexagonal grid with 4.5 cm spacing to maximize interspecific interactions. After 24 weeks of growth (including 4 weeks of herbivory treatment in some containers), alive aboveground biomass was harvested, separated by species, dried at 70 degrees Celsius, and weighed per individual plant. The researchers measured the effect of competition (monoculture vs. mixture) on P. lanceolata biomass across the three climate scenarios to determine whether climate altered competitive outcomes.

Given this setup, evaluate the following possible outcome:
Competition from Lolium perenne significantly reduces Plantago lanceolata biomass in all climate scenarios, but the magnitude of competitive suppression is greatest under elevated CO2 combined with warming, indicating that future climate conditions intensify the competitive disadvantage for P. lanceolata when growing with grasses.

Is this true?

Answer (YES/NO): NO